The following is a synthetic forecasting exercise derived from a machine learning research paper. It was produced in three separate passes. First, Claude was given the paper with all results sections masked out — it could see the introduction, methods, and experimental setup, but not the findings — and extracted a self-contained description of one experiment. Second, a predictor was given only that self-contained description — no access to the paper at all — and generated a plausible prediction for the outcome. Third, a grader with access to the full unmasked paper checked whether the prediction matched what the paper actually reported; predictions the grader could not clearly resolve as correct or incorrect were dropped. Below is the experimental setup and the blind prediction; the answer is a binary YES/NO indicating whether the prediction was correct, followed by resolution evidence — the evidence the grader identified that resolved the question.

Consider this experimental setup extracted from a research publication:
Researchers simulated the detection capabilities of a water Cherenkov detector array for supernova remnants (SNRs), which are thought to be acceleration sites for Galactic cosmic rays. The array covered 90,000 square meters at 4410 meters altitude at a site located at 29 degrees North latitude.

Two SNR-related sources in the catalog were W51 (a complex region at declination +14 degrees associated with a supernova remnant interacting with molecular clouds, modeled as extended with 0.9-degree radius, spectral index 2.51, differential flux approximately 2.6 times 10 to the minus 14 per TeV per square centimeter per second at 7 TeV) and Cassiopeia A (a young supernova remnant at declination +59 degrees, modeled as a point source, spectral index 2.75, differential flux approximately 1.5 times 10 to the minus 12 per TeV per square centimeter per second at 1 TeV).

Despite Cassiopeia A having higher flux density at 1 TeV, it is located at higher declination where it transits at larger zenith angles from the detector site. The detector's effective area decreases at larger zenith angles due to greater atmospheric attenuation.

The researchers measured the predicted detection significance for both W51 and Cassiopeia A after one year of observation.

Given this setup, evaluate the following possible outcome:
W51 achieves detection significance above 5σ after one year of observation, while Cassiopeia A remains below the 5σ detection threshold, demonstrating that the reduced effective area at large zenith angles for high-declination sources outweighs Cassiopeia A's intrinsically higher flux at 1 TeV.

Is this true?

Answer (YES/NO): NO